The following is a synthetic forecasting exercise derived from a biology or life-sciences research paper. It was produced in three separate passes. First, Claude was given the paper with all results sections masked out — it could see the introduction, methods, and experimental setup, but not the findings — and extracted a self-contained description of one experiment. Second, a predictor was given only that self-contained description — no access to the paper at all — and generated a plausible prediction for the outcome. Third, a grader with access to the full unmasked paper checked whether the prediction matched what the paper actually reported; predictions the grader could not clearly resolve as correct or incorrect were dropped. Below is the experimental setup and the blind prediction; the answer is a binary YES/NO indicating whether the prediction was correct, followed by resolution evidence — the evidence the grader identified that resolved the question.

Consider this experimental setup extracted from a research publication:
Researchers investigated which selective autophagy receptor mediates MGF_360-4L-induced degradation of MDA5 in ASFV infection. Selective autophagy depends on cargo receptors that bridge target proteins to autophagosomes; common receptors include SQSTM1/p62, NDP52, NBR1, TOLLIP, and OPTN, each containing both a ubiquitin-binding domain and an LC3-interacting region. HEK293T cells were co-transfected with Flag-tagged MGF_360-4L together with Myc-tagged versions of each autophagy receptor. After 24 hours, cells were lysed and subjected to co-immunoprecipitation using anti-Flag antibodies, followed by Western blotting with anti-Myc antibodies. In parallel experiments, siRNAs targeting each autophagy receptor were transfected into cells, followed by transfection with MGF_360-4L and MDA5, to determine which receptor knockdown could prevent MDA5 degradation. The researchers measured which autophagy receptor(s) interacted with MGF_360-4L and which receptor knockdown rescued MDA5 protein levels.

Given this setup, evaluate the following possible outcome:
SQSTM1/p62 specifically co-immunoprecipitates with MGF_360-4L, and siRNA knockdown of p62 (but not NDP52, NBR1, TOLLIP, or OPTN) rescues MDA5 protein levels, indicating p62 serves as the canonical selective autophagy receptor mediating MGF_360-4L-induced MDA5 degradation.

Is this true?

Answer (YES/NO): YES